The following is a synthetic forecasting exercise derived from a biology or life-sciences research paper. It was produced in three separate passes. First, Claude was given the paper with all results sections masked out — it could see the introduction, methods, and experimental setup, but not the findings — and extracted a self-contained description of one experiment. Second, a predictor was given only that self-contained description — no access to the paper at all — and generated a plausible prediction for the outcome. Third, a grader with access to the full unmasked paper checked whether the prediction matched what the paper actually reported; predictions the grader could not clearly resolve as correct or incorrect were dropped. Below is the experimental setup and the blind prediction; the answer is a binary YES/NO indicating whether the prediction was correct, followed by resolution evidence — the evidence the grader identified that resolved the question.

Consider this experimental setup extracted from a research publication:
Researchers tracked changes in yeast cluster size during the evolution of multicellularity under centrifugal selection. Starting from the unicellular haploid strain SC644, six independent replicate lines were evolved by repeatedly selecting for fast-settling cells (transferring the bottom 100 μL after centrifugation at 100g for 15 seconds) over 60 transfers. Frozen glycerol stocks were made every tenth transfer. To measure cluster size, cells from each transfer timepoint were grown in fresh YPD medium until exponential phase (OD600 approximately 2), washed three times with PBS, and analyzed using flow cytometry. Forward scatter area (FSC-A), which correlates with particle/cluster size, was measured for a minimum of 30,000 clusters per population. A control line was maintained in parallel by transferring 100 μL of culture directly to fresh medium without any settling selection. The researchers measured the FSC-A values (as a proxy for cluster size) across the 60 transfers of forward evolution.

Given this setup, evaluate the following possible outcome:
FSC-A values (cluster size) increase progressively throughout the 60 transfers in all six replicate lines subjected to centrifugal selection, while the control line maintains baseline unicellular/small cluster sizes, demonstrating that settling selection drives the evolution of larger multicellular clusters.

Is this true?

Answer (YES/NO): NO